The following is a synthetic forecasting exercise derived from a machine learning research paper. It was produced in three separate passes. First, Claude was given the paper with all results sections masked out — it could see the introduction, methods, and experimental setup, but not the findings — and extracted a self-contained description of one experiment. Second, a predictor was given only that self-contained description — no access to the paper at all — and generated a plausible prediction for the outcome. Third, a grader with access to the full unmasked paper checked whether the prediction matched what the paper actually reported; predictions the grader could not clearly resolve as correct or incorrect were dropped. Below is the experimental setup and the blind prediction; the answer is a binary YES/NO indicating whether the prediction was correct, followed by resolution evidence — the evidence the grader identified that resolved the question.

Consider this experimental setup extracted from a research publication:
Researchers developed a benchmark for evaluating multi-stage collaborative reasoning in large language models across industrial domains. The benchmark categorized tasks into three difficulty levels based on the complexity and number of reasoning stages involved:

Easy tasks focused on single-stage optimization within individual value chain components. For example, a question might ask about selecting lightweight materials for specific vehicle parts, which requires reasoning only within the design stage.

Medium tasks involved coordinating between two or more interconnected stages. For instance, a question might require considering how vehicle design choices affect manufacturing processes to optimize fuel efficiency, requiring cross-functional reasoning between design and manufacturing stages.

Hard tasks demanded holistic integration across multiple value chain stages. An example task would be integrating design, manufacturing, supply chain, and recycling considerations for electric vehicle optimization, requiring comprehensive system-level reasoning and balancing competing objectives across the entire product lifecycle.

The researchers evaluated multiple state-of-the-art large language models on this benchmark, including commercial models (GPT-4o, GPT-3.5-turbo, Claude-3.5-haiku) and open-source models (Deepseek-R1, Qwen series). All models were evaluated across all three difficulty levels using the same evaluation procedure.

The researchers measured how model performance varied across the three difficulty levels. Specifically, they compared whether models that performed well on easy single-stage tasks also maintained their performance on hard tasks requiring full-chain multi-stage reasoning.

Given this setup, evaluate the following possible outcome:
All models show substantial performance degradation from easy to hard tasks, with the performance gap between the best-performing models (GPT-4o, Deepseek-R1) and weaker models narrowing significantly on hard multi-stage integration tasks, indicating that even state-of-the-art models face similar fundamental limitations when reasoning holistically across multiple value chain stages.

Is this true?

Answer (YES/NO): NO